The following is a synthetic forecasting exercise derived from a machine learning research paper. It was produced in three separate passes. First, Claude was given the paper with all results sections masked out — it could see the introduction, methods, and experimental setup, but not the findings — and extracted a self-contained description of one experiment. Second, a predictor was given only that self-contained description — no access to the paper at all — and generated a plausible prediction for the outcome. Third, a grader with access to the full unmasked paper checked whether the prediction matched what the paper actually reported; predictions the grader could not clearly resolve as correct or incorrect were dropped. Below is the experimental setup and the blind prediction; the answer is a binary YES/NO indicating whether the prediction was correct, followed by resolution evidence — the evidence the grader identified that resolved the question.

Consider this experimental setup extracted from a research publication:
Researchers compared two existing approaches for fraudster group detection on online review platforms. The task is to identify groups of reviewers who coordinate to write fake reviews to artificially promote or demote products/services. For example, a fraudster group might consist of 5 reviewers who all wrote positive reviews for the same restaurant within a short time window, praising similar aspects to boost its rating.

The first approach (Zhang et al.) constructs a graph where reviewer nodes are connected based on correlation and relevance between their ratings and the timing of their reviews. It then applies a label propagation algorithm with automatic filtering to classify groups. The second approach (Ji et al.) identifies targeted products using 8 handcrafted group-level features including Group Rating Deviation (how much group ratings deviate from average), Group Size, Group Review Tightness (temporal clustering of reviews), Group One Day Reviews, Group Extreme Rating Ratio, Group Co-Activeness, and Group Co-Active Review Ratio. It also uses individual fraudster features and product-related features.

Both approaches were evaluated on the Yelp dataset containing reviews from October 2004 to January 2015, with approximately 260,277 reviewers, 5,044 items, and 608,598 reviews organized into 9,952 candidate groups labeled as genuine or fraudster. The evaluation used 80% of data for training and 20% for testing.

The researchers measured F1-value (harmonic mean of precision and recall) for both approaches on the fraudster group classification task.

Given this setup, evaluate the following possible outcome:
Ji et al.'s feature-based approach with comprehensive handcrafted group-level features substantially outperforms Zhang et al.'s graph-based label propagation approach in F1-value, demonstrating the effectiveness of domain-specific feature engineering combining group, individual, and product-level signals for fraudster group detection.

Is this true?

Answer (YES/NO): YES